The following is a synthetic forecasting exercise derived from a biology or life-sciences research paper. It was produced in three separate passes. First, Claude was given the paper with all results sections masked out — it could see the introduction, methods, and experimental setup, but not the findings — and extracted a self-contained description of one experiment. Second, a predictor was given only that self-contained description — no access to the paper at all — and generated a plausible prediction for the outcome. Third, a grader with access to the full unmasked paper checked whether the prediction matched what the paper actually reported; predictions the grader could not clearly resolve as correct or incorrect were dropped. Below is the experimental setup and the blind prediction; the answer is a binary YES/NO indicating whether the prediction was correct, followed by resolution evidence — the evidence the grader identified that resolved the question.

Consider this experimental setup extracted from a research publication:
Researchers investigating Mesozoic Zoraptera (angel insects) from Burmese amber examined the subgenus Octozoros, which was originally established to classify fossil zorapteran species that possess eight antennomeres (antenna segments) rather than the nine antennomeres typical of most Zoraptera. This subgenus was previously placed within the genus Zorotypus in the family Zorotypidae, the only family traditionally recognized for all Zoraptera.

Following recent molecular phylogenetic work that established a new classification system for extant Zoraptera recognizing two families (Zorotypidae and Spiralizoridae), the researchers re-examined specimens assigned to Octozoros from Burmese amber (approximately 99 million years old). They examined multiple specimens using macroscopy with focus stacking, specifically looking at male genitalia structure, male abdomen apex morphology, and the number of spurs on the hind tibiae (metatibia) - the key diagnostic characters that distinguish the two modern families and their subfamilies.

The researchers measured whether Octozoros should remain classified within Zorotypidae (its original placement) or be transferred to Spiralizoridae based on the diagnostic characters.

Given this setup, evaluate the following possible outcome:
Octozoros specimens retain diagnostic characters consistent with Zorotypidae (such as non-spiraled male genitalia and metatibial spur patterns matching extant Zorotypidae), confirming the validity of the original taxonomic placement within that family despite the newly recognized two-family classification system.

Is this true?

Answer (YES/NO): NO